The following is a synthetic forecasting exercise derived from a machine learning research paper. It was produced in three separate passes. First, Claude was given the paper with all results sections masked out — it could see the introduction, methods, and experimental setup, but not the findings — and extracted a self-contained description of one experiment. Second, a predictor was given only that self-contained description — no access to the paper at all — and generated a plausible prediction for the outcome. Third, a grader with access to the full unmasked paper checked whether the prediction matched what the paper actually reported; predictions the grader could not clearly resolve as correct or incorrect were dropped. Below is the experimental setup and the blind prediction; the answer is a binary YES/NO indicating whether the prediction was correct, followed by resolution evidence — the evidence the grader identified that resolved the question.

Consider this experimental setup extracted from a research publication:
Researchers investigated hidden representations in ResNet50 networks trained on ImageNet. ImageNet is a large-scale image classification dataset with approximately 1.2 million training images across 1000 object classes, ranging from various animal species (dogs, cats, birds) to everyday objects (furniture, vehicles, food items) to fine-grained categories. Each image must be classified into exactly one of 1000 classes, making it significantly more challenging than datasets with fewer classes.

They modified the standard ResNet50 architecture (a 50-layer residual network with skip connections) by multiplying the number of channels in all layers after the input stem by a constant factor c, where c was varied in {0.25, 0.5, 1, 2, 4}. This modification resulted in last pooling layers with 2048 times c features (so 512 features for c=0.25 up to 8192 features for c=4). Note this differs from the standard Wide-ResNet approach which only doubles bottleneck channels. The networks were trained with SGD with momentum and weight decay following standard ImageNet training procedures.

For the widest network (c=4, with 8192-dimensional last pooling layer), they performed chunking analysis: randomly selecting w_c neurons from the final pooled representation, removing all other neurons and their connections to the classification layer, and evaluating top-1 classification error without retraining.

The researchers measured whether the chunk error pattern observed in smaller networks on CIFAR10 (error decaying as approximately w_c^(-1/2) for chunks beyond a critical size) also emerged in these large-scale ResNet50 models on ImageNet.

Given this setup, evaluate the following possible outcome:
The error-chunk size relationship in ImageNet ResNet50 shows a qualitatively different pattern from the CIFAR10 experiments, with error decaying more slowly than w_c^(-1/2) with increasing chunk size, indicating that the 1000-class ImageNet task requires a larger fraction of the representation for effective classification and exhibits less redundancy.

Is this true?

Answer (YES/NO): NO